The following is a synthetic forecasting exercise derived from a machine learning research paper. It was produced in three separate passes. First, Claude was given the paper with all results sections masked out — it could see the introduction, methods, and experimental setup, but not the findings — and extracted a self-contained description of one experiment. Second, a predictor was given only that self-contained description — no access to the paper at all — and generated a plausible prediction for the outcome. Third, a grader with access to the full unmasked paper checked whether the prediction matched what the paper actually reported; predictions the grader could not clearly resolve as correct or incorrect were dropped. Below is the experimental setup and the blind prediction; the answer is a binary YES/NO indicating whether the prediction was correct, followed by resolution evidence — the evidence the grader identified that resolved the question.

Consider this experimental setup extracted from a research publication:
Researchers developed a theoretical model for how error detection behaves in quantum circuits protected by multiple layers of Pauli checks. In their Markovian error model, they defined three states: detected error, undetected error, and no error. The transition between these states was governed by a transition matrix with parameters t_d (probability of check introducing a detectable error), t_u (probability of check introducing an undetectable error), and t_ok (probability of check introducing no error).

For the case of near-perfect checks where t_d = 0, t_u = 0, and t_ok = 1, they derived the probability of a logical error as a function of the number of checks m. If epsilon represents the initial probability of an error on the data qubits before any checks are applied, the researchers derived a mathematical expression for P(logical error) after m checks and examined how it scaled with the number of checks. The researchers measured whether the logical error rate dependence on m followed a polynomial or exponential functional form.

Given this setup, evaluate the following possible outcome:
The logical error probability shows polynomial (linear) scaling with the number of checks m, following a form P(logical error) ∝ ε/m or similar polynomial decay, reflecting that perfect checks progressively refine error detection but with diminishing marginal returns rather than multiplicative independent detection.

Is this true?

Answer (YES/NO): NO